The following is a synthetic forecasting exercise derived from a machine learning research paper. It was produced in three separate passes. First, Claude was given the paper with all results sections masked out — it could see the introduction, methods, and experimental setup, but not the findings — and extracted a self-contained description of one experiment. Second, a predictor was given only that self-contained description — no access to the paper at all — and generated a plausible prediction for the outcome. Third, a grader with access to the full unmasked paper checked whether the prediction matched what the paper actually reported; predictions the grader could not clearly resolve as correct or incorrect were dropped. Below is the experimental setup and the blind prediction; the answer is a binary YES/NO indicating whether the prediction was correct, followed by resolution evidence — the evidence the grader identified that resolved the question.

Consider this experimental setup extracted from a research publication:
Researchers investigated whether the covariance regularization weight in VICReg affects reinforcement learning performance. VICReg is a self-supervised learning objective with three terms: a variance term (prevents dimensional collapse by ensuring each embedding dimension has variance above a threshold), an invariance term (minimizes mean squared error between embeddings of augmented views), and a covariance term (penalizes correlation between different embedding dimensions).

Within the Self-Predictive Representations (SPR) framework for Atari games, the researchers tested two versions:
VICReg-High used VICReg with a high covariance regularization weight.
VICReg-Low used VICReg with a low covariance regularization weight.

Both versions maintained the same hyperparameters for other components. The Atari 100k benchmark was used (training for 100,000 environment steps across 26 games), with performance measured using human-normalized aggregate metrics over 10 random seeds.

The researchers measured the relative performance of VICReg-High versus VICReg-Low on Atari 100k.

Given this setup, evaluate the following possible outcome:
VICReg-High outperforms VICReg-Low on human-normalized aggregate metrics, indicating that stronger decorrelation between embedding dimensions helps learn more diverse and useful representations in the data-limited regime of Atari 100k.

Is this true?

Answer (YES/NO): YES